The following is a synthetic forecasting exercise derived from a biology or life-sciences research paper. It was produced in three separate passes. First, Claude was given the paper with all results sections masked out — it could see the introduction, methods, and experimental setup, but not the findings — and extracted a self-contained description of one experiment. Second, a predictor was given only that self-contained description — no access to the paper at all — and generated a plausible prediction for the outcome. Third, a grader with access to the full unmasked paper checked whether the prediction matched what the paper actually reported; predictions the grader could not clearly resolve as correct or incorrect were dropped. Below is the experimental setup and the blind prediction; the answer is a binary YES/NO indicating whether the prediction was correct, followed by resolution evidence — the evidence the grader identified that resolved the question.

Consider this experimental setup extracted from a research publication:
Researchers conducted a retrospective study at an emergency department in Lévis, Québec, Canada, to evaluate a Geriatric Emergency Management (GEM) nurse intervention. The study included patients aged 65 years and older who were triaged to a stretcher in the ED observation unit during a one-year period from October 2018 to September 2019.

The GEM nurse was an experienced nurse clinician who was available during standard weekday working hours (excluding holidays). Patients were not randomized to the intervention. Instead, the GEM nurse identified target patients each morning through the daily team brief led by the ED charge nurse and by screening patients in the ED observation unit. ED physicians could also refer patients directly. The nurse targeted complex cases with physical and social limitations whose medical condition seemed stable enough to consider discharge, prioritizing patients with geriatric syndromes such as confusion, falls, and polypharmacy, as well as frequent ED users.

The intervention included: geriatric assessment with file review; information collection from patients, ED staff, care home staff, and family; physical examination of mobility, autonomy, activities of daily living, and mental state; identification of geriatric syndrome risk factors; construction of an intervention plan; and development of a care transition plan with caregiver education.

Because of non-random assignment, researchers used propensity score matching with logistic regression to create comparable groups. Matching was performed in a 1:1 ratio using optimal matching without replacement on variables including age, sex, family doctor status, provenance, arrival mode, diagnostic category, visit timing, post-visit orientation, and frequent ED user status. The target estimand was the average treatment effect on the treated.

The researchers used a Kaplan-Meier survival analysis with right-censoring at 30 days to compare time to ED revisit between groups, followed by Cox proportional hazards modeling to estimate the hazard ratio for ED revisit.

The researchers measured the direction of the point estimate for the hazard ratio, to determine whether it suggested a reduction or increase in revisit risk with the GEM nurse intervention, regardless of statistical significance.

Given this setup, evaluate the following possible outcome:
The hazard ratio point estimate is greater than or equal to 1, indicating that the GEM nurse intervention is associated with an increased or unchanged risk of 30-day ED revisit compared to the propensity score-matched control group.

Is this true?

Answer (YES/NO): NO